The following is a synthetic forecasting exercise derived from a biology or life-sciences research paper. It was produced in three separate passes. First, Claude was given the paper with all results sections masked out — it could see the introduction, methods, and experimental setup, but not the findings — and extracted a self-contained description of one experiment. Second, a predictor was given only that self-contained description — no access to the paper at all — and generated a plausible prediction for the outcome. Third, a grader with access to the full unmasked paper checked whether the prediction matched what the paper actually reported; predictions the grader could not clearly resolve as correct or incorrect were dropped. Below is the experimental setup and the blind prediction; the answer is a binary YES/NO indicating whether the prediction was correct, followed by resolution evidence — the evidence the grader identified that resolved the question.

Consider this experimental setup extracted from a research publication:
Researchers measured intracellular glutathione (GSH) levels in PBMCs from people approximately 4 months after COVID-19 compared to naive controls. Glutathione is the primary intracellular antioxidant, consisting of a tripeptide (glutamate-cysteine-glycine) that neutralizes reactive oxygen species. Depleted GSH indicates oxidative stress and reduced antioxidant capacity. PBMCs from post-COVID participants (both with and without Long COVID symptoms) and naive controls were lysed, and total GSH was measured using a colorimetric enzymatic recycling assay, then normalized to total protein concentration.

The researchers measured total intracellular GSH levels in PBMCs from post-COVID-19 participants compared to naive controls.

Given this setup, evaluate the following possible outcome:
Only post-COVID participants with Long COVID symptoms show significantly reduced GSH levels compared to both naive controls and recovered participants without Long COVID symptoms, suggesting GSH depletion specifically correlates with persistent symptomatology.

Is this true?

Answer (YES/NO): NO